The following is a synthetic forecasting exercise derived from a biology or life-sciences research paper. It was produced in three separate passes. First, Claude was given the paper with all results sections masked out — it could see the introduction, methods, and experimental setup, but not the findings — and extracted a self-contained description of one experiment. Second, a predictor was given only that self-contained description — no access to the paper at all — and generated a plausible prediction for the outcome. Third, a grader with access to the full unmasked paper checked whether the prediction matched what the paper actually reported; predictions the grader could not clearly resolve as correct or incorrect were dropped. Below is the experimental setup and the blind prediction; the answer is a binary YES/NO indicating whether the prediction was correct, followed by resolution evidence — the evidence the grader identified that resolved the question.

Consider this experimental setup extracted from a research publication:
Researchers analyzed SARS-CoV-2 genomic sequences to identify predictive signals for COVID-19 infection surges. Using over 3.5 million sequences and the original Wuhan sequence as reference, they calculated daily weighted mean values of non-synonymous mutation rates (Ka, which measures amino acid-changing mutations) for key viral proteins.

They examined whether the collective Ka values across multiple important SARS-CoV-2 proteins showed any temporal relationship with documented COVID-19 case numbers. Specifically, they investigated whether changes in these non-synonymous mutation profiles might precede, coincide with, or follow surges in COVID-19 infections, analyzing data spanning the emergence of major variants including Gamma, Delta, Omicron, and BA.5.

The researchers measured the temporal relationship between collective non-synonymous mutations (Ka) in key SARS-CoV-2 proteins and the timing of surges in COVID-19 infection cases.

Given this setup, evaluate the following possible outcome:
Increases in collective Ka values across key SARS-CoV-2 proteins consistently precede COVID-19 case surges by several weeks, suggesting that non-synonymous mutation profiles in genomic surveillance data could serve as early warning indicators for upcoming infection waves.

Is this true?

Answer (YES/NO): YES